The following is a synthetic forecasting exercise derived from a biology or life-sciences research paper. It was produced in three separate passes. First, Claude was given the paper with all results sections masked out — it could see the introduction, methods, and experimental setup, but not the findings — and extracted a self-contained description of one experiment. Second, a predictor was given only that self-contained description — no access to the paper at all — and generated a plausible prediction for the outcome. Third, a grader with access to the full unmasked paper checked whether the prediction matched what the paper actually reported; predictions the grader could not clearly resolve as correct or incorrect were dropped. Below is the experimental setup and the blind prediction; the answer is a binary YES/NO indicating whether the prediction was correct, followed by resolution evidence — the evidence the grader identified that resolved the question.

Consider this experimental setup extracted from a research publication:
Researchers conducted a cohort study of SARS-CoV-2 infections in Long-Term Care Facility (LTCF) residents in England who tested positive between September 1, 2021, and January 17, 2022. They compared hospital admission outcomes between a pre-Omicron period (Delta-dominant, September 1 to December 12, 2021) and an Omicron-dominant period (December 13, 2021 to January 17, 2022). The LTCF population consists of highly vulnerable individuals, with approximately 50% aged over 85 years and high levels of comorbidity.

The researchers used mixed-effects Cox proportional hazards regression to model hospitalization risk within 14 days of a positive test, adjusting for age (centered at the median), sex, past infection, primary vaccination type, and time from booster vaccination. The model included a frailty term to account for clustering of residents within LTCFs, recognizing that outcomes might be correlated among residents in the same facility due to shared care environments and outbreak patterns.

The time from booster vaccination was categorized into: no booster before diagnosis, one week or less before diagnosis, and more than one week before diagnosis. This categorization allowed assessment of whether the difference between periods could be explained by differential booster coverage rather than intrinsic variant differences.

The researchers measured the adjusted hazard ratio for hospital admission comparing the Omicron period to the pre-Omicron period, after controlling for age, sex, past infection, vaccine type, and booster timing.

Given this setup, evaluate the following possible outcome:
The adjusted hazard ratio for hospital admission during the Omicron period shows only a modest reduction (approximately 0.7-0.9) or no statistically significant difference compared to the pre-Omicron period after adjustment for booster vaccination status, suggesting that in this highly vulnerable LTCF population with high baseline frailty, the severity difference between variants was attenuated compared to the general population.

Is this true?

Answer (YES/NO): NO